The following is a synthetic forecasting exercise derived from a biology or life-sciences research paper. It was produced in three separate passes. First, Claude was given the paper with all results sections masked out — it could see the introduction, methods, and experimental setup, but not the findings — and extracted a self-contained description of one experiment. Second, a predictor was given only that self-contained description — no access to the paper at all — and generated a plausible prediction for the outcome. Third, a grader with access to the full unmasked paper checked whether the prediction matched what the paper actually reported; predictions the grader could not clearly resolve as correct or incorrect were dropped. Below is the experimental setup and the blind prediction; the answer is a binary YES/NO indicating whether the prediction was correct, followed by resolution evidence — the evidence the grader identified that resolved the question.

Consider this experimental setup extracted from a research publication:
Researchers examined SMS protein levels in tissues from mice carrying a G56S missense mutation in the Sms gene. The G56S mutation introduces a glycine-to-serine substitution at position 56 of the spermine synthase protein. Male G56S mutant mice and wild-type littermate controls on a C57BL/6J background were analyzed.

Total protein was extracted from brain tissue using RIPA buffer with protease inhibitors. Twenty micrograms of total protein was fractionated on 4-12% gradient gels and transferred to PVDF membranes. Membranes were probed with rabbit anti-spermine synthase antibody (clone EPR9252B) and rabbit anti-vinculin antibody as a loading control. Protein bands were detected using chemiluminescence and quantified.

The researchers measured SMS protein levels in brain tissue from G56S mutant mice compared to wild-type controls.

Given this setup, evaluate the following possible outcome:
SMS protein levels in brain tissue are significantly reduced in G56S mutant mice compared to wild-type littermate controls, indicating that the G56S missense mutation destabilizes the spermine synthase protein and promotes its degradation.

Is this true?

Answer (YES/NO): YES